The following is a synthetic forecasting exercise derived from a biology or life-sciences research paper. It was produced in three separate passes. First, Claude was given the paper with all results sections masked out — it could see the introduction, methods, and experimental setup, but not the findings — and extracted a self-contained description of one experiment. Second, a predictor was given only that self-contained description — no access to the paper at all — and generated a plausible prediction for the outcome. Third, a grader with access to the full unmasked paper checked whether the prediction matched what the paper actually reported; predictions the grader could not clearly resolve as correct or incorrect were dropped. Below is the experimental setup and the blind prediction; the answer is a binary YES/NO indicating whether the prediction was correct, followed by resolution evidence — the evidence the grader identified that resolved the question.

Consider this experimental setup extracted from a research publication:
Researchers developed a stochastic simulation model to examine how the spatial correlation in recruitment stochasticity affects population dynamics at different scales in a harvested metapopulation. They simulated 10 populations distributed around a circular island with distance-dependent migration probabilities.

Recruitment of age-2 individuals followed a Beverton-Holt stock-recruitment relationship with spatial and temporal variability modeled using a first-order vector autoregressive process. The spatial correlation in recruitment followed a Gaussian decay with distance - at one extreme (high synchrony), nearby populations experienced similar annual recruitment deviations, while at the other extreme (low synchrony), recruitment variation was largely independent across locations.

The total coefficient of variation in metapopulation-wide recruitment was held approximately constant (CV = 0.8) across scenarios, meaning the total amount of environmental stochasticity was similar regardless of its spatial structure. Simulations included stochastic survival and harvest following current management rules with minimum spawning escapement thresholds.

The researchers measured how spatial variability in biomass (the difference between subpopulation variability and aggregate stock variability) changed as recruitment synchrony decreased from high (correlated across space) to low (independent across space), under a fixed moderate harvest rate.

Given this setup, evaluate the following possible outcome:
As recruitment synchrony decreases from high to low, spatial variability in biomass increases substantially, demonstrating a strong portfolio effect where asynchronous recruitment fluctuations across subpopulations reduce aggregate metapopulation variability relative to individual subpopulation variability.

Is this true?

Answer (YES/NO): YES